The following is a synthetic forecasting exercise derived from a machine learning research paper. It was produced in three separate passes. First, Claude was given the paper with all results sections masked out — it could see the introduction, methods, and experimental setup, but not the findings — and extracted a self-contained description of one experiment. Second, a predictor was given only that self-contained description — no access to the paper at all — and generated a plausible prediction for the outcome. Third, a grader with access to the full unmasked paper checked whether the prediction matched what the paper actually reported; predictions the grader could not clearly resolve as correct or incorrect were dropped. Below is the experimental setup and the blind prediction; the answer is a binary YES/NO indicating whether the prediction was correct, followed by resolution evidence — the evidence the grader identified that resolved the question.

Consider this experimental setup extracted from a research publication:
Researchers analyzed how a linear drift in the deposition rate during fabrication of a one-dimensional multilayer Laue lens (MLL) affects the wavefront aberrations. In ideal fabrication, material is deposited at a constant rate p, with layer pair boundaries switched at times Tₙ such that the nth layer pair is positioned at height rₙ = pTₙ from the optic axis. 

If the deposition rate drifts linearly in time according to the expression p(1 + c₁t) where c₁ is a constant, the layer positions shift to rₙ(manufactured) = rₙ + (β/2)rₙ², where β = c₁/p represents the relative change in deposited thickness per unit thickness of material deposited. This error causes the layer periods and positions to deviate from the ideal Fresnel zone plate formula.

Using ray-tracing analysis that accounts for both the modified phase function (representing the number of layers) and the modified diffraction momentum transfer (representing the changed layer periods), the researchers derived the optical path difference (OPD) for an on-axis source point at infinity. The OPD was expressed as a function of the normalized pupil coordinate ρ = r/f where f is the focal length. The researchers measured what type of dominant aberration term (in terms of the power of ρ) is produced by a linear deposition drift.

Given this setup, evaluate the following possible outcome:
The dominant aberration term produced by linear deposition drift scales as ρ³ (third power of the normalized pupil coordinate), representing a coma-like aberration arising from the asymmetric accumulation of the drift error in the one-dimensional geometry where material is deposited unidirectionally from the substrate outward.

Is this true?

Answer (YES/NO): YES